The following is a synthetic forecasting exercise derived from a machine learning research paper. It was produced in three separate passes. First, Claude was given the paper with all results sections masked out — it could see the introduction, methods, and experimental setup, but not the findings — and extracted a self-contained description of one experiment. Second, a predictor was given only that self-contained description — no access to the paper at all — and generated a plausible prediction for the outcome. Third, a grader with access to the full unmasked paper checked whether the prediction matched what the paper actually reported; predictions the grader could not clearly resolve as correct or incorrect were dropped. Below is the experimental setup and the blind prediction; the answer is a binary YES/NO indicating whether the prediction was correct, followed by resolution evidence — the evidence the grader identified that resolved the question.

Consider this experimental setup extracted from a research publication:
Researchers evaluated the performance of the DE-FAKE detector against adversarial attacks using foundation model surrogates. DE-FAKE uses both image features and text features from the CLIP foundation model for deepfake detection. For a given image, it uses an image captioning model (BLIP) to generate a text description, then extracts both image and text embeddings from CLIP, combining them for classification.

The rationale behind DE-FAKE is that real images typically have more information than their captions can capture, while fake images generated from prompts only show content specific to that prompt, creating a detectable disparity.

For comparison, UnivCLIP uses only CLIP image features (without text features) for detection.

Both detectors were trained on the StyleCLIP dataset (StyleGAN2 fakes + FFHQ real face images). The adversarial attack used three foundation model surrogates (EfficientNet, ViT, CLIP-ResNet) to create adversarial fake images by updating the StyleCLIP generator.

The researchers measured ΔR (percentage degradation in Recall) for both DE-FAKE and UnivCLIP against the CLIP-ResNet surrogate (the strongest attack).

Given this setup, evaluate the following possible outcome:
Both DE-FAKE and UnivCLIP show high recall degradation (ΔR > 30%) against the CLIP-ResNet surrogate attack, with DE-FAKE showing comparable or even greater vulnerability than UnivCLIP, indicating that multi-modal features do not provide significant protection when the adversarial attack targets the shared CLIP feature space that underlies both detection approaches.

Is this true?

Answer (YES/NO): NO